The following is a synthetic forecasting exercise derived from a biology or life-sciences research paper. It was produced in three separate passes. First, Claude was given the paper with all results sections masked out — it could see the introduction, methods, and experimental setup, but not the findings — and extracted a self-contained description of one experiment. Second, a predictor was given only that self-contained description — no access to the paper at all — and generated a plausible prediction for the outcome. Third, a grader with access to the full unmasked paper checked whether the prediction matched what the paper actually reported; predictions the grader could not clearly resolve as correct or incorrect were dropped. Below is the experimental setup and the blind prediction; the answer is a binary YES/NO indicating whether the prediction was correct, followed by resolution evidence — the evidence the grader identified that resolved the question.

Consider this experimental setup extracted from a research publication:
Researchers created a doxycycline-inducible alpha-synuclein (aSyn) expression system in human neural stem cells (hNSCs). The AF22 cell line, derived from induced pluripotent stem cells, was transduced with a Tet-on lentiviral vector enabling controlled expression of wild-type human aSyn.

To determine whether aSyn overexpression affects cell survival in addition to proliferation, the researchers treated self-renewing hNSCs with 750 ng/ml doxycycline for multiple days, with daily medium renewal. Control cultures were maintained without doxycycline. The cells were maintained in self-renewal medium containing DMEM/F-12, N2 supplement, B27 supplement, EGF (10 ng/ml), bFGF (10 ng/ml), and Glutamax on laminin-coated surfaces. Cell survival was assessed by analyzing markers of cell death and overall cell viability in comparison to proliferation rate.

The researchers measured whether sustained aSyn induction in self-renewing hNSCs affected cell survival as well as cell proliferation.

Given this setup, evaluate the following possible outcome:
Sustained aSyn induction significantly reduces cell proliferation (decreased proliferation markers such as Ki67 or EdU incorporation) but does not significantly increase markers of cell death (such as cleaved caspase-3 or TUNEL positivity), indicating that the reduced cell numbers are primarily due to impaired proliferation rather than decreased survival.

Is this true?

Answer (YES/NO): NO